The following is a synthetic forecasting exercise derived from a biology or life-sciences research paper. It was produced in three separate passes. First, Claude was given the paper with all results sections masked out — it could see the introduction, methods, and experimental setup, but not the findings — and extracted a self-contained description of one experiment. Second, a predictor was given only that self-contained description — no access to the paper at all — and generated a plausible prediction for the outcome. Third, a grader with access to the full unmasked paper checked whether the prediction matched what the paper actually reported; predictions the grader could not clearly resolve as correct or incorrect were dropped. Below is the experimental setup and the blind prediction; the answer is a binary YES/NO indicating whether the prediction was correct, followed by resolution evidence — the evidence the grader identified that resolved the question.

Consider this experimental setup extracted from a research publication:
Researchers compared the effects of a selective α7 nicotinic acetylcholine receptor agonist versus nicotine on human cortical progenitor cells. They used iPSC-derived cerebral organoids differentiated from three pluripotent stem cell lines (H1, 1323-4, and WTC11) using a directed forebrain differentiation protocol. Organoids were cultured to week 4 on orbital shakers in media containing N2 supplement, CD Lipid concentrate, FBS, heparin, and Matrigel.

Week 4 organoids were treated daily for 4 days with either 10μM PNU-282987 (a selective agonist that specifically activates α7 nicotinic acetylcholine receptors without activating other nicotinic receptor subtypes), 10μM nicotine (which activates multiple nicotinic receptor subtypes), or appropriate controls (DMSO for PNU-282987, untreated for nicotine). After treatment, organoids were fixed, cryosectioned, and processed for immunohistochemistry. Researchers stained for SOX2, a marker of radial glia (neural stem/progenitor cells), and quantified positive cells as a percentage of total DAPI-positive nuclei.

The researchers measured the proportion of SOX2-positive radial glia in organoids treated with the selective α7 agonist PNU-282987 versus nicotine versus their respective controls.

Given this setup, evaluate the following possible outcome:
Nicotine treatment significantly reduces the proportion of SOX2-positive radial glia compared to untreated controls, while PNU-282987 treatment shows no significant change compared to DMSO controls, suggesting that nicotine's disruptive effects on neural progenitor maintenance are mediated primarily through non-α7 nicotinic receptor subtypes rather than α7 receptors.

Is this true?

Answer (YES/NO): NO